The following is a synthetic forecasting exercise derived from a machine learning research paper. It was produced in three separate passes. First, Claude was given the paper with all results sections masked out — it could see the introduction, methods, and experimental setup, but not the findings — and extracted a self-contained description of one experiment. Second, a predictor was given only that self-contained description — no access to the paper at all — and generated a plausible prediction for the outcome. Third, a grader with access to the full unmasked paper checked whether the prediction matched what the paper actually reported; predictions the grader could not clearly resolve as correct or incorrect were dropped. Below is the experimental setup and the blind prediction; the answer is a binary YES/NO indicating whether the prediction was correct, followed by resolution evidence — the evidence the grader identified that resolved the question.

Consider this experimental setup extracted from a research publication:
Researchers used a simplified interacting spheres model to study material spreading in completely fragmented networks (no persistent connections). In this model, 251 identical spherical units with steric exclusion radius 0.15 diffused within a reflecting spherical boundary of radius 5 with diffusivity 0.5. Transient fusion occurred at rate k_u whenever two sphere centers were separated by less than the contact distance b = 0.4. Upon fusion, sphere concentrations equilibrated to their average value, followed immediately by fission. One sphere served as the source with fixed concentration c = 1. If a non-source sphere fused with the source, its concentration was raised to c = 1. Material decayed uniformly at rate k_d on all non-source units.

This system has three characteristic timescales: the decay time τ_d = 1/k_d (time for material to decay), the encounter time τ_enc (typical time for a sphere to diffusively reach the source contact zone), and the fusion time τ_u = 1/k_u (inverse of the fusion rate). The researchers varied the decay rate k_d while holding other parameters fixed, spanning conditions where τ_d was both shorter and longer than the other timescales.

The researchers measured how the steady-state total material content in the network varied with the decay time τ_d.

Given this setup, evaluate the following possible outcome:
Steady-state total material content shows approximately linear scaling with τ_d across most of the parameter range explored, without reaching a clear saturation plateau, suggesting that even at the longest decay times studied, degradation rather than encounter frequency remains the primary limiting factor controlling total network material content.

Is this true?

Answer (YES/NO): NO